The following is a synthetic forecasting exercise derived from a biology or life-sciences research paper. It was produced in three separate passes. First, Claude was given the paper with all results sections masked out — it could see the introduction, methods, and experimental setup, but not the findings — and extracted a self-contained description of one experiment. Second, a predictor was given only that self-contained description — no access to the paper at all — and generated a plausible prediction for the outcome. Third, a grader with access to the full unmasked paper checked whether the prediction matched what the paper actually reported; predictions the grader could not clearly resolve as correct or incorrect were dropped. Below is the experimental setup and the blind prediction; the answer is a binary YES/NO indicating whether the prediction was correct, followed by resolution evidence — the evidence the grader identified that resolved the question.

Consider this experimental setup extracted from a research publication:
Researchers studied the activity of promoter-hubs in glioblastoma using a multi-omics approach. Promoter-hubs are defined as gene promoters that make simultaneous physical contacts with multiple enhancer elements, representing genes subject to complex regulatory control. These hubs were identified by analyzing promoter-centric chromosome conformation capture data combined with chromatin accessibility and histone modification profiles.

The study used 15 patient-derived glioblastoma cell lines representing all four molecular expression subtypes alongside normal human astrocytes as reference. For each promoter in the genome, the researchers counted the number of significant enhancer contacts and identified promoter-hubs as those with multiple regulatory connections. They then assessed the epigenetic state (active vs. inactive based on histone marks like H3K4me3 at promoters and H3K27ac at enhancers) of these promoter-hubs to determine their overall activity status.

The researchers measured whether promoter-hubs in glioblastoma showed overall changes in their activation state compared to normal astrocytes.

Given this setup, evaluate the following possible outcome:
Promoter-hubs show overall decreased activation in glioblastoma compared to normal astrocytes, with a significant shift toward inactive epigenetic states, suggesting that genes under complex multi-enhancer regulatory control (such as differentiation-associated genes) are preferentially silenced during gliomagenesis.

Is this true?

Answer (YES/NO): NO